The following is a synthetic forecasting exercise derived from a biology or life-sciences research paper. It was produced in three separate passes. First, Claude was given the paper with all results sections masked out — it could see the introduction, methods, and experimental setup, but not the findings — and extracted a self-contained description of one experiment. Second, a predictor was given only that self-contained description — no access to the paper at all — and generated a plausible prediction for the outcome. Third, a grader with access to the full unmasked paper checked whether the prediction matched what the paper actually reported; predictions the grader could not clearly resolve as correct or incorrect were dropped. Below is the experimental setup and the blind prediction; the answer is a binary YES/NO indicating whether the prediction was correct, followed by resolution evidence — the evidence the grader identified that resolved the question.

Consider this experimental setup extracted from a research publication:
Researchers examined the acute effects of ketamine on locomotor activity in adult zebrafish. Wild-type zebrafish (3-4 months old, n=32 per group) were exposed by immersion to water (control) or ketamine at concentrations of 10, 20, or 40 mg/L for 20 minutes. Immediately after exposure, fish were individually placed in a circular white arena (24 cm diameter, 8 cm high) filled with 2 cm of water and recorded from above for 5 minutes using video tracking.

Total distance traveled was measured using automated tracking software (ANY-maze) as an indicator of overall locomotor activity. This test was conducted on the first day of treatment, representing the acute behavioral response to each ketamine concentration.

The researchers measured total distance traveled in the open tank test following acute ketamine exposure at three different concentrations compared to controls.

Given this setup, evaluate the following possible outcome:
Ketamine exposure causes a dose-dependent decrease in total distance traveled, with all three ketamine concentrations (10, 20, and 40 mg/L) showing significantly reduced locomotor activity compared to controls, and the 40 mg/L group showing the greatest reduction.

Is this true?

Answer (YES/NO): NO